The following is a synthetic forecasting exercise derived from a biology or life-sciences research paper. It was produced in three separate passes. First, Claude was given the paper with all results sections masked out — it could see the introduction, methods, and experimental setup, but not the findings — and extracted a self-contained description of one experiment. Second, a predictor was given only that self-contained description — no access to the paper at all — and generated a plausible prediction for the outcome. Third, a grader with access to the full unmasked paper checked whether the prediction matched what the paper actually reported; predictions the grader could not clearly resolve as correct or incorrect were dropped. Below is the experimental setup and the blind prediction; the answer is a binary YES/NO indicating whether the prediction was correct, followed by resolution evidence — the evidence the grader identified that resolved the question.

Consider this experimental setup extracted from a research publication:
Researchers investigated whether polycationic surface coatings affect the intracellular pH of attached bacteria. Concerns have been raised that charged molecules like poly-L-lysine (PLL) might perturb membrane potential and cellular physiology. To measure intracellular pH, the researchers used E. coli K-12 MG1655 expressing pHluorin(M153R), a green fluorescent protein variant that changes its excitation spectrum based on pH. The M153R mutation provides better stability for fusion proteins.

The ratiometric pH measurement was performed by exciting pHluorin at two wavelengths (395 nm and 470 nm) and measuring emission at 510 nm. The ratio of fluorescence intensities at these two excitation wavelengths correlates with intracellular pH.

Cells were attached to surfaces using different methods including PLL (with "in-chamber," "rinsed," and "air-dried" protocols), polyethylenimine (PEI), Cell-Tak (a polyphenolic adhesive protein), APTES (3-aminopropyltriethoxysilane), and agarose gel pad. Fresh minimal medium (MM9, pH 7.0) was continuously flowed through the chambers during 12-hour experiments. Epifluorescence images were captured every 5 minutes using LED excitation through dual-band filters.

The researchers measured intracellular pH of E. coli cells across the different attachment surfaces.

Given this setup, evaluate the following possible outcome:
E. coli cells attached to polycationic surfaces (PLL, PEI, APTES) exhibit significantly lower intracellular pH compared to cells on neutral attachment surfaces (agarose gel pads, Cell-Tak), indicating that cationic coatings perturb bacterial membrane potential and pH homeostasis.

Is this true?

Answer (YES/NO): NO